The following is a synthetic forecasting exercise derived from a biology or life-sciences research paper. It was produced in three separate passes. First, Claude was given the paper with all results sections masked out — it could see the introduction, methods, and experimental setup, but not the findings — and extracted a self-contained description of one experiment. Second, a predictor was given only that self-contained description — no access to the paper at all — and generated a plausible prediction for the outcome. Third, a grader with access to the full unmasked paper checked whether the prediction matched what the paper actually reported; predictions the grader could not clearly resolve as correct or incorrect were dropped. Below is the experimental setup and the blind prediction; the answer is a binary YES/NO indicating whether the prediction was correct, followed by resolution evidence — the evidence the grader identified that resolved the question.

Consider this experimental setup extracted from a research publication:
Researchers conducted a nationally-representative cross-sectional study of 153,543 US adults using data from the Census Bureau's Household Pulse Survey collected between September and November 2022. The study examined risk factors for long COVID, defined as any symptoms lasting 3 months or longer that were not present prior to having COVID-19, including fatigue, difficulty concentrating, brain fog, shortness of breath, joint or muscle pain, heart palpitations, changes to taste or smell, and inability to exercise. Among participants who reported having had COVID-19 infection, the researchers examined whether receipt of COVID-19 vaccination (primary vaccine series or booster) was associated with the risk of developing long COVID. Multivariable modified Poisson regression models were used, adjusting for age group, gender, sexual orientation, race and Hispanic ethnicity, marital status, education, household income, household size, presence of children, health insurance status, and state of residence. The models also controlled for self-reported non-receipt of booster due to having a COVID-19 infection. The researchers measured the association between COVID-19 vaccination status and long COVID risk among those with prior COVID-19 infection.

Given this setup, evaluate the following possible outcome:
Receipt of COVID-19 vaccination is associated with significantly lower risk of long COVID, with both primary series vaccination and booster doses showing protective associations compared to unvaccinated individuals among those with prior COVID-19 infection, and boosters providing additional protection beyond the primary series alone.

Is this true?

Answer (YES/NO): NO